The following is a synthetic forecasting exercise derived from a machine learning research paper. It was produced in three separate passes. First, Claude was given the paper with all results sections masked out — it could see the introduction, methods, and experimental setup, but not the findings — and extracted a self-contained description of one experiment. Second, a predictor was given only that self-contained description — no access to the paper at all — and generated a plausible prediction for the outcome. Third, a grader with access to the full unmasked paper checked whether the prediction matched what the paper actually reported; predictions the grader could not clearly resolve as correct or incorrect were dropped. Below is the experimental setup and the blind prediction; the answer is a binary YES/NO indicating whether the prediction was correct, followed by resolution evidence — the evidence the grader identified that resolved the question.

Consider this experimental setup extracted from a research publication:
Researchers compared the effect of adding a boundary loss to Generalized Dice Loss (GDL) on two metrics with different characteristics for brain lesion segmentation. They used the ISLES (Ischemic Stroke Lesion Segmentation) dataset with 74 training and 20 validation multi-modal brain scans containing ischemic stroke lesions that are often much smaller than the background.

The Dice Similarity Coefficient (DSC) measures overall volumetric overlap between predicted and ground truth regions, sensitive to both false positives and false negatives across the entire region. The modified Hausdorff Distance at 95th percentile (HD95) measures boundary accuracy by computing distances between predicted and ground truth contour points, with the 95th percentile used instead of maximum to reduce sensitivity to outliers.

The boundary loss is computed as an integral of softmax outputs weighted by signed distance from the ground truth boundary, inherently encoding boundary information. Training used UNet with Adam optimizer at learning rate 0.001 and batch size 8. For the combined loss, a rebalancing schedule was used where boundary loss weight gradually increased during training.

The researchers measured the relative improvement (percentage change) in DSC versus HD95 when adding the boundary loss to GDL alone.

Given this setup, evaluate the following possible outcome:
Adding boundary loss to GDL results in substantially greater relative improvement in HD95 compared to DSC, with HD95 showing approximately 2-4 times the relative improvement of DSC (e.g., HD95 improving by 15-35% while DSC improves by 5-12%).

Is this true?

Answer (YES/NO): NO